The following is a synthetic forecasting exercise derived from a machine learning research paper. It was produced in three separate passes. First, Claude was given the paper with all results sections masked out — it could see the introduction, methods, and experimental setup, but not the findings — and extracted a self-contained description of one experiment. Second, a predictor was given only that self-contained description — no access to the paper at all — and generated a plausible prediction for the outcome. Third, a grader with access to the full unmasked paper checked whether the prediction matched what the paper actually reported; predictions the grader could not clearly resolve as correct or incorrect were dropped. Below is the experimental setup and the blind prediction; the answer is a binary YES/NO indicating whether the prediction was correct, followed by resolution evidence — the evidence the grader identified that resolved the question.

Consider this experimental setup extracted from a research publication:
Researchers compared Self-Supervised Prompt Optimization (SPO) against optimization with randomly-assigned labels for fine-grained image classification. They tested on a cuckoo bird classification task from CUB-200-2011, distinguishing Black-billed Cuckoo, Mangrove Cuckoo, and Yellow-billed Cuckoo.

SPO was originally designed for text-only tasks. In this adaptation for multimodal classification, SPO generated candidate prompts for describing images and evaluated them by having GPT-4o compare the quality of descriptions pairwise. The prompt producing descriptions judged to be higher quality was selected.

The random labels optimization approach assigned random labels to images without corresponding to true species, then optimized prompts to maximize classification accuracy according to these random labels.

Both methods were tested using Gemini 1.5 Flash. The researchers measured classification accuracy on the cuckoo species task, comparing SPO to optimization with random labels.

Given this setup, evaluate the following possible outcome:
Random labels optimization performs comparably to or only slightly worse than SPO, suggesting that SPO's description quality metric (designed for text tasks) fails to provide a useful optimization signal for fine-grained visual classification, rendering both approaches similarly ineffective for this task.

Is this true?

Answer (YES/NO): NO